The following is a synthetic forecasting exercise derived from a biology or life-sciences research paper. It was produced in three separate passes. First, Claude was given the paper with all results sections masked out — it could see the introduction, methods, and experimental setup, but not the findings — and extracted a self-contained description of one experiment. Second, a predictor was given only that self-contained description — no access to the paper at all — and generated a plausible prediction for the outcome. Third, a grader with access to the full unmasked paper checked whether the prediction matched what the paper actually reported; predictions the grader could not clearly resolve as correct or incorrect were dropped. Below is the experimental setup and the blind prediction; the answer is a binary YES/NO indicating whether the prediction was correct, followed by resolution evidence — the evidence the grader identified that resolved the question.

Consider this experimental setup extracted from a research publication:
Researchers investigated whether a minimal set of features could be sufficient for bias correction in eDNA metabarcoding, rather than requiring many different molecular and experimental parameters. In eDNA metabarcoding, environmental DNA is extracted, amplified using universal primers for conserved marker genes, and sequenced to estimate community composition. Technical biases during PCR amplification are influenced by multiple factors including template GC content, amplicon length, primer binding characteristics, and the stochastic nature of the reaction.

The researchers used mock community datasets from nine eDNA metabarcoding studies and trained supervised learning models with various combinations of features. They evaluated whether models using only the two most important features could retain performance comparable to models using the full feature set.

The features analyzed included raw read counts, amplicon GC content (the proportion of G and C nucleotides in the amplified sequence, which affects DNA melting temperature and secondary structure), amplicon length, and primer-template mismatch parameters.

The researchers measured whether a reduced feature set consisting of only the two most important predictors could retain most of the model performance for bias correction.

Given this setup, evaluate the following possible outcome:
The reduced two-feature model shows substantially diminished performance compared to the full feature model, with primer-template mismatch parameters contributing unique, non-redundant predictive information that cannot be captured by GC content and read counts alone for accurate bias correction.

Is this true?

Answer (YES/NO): NO